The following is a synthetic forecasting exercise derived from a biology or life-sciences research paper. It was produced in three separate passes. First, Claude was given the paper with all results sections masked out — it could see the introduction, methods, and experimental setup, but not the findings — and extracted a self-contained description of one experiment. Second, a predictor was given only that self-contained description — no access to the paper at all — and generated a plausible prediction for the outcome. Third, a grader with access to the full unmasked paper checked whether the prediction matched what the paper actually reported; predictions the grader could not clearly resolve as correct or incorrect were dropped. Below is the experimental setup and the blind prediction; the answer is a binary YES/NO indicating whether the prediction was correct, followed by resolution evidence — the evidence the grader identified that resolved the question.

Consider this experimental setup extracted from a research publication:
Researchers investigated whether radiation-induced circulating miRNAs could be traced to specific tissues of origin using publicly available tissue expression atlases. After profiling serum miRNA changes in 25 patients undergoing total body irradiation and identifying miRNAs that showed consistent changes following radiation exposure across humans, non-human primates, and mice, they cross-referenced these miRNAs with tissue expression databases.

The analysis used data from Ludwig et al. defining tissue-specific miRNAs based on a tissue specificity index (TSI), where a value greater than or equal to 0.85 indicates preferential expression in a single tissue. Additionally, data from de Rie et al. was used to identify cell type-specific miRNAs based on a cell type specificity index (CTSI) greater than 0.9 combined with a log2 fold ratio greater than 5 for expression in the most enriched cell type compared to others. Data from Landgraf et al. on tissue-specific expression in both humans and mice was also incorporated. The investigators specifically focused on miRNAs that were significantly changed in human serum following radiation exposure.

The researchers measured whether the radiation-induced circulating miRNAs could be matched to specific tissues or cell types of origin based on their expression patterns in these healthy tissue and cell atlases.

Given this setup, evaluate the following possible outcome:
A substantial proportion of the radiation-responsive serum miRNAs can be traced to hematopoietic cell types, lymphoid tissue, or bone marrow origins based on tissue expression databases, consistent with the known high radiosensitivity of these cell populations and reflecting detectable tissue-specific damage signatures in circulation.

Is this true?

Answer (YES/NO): YES